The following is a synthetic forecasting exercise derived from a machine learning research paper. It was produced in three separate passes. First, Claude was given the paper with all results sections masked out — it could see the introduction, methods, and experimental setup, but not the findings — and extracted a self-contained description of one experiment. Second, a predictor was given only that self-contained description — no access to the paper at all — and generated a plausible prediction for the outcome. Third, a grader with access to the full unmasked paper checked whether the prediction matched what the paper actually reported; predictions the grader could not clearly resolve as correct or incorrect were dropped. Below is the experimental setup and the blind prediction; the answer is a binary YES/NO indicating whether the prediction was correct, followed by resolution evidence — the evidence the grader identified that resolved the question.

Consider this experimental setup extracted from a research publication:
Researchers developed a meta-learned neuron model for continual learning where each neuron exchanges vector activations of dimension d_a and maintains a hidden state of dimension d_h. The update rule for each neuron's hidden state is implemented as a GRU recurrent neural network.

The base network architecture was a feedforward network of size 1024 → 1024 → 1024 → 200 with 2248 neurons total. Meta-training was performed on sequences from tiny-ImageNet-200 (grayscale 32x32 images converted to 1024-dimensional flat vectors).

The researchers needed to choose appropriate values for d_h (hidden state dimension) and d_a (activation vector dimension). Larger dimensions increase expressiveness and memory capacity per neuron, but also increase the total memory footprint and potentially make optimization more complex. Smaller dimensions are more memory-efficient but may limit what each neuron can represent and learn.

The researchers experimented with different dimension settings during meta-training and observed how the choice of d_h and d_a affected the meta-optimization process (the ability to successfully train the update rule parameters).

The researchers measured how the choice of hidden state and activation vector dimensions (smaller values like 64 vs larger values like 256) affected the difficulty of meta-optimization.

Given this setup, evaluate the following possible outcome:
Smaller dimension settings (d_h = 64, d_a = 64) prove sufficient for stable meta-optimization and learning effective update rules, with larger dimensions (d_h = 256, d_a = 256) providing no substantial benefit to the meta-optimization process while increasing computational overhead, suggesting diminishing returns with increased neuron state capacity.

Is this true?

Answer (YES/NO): NO